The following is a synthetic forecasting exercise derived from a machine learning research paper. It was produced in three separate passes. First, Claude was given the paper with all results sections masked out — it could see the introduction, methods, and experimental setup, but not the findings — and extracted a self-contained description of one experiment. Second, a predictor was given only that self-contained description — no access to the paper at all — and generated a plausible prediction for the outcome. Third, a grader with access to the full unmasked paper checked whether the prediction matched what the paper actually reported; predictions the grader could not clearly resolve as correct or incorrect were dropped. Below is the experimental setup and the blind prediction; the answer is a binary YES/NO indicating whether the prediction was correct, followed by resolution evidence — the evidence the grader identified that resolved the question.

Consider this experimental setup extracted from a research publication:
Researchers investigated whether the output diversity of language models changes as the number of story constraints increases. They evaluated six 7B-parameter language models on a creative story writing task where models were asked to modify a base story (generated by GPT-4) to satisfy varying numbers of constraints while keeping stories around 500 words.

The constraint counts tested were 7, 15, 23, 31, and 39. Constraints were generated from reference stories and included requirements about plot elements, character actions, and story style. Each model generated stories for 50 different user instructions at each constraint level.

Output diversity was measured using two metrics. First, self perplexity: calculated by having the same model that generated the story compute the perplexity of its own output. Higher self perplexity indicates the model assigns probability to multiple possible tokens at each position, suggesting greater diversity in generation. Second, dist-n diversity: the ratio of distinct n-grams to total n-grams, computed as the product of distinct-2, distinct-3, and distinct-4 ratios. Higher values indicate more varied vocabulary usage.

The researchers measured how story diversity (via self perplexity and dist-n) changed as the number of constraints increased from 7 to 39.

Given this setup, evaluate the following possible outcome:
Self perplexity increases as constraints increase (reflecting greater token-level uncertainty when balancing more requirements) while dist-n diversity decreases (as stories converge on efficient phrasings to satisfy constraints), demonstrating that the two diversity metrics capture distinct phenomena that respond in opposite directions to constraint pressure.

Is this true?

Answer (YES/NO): NO